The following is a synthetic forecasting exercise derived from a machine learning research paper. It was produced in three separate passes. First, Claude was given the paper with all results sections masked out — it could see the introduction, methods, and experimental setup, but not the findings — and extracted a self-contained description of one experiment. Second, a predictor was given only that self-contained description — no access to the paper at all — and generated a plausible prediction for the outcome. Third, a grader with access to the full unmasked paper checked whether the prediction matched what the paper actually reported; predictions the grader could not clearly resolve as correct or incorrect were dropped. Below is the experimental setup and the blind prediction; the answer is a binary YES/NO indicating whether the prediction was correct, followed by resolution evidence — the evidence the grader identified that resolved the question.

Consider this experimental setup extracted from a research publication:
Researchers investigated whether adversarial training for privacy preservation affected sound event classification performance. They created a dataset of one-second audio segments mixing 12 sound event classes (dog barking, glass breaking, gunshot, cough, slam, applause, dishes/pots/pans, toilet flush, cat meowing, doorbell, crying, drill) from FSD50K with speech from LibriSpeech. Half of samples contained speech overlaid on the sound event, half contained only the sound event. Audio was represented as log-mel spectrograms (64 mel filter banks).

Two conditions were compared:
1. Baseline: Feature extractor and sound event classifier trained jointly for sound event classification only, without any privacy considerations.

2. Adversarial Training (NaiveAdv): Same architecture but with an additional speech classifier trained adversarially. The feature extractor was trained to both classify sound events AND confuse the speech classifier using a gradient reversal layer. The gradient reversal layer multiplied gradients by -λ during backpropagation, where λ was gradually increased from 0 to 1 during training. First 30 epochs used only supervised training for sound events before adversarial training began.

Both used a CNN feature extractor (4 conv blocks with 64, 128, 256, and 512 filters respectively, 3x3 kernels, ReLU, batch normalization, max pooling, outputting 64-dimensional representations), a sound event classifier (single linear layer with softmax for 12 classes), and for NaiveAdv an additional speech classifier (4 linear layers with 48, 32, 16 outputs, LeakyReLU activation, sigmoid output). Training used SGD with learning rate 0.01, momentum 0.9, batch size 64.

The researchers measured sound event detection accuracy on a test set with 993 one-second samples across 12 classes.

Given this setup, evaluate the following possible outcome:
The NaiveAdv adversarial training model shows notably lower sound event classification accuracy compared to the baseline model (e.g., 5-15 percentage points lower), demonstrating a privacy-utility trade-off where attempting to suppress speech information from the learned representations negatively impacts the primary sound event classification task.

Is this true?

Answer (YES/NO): NO